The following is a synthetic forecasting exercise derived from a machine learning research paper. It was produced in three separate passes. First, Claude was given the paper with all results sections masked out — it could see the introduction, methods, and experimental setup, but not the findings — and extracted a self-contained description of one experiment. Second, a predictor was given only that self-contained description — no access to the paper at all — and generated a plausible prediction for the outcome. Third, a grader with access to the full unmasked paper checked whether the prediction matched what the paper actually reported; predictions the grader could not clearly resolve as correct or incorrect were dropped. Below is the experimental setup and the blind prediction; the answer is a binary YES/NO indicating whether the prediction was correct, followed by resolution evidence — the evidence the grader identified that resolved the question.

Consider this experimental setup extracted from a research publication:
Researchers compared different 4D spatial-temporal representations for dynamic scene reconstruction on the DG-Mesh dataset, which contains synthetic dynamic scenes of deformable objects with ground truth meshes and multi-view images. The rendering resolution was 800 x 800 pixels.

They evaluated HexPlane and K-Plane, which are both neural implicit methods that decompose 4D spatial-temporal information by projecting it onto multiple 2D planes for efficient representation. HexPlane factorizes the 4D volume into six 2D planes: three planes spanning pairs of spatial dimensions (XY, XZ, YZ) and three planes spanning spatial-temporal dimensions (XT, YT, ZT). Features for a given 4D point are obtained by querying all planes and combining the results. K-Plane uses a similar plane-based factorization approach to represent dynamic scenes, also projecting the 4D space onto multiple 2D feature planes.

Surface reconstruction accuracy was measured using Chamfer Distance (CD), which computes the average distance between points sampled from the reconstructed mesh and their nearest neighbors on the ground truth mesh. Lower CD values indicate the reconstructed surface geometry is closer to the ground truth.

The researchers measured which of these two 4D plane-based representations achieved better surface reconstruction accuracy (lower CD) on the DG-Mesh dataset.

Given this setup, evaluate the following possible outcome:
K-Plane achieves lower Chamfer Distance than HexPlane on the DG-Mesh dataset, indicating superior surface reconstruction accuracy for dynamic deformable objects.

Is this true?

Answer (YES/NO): YES